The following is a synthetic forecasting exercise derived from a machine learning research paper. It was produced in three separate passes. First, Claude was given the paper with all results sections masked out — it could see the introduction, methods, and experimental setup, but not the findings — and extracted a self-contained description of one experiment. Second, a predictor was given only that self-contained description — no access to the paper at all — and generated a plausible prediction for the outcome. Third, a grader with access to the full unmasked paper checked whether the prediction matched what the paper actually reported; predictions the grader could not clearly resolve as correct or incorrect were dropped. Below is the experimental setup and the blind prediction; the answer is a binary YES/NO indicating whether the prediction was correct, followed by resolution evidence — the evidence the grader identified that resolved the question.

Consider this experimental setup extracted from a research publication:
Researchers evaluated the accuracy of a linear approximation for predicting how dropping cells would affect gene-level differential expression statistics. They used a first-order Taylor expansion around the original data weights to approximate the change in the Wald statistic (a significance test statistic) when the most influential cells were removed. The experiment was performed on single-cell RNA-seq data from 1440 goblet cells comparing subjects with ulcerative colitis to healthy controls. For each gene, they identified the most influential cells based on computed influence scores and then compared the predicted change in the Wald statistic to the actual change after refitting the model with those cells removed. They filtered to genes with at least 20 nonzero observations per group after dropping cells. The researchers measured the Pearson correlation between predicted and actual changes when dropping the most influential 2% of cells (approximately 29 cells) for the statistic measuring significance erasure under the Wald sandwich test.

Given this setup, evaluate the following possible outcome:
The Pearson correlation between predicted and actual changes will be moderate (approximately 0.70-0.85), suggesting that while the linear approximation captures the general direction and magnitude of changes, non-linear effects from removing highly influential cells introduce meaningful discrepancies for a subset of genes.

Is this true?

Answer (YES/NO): NO